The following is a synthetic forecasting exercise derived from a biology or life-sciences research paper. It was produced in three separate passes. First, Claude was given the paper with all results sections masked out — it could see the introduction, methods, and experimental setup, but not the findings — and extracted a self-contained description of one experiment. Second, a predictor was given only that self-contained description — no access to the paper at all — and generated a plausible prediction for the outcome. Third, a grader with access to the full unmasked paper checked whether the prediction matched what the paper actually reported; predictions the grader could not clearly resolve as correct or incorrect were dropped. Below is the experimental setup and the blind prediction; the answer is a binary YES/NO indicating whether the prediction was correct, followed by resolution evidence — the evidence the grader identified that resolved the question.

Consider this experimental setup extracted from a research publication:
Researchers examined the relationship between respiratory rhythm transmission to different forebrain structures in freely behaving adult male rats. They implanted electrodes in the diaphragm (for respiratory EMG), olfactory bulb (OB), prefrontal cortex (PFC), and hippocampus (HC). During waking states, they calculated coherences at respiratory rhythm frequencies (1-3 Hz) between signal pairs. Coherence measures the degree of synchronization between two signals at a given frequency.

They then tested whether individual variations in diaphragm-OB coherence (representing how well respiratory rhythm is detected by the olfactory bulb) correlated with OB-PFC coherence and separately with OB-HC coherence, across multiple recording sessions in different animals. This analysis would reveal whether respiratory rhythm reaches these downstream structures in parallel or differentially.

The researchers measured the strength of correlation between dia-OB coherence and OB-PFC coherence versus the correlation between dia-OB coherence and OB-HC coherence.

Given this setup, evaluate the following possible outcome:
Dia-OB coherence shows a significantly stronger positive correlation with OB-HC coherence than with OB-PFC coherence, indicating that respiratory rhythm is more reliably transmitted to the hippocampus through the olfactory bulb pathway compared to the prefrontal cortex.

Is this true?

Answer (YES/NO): NO